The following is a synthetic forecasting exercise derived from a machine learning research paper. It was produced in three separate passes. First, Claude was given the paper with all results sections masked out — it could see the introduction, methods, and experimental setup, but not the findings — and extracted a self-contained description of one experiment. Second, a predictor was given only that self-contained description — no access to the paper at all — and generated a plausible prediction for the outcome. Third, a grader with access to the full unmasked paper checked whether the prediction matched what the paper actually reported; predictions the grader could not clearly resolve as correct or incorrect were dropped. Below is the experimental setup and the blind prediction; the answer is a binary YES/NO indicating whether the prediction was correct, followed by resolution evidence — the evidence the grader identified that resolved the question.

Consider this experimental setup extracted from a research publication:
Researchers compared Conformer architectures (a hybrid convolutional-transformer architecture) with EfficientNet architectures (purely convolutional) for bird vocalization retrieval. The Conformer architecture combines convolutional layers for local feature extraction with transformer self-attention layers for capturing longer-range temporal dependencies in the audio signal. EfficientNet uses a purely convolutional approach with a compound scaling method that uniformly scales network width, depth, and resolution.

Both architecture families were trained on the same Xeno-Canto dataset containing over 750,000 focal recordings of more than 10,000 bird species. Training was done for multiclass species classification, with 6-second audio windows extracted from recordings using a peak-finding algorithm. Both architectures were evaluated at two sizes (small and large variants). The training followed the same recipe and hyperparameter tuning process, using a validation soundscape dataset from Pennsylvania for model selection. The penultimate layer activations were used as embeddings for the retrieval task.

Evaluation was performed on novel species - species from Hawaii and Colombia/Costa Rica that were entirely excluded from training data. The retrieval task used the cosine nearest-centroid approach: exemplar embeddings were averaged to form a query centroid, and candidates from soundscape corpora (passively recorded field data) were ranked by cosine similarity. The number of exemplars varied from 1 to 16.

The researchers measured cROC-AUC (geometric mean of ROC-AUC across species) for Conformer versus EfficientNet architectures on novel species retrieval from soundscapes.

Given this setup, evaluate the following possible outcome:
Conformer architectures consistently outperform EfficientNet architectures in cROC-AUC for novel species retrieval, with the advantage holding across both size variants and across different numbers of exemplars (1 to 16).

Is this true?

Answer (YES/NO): NO